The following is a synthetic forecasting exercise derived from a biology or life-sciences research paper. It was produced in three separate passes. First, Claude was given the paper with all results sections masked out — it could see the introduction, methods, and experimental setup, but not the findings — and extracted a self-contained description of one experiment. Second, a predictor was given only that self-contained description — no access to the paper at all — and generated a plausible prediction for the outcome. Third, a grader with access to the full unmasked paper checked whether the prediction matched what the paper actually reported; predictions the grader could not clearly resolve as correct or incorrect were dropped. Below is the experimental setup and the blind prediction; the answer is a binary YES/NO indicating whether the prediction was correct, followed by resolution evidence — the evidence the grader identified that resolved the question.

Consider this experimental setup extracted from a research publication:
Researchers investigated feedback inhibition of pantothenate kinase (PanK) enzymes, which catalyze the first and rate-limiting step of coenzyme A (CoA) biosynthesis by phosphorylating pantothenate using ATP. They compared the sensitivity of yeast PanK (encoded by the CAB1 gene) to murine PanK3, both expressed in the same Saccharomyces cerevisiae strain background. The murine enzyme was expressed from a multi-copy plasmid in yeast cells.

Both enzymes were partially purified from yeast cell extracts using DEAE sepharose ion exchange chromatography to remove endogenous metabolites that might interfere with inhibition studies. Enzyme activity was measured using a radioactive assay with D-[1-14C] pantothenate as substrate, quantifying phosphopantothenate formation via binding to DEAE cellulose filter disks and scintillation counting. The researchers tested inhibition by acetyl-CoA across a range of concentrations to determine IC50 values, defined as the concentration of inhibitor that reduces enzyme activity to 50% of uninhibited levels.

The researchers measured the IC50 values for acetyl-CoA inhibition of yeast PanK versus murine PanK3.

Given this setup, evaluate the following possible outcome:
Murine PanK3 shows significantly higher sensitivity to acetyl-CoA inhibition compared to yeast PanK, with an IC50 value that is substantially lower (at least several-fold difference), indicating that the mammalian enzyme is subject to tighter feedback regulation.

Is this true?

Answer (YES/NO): YES